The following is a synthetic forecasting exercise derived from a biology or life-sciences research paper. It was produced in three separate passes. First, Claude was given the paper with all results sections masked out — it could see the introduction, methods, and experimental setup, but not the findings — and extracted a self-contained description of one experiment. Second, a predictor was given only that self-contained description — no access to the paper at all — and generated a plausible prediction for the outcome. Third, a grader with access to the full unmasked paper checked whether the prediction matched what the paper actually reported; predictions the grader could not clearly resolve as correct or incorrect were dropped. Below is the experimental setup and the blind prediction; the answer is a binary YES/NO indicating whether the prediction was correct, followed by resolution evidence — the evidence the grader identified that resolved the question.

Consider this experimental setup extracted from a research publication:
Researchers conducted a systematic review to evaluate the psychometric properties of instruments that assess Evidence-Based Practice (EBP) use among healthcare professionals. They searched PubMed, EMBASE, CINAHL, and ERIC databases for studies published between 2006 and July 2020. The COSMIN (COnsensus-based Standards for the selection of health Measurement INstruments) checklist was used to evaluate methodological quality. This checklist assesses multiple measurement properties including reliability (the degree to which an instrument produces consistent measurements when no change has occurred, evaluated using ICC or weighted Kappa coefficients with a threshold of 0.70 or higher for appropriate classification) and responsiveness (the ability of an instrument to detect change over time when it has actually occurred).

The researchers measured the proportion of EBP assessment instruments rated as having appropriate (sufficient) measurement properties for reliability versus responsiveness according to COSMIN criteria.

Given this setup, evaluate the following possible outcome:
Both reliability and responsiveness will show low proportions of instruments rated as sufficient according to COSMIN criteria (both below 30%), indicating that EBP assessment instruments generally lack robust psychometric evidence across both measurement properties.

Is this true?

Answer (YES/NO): NO